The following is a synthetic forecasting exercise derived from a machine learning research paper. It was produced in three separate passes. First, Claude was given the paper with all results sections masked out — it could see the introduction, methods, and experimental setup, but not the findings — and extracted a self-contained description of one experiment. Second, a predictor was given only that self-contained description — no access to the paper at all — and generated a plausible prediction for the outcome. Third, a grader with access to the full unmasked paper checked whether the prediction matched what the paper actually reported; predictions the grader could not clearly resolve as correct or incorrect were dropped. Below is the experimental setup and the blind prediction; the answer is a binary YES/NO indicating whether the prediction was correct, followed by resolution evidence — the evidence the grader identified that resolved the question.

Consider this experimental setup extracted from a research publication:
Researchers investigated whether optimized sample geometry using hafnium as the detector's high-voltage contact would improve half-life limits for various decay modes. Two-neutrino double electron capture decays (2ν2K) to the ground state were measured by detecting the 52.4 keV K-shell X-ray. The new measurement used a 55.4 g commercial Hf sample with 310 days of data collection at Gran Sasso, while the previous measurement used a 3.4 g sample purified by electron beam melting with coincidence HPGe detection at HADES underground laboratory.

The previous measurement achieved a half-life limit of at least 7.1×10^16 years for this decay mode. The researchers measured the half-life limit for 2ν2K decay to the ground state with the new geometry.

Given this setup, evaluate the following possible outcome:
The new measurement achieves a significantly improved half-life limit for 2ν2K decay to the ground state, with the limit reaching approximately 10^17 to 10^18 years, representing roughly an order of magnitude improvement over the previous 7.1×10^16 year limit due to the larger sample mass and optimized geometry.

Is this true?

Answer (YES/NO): NO